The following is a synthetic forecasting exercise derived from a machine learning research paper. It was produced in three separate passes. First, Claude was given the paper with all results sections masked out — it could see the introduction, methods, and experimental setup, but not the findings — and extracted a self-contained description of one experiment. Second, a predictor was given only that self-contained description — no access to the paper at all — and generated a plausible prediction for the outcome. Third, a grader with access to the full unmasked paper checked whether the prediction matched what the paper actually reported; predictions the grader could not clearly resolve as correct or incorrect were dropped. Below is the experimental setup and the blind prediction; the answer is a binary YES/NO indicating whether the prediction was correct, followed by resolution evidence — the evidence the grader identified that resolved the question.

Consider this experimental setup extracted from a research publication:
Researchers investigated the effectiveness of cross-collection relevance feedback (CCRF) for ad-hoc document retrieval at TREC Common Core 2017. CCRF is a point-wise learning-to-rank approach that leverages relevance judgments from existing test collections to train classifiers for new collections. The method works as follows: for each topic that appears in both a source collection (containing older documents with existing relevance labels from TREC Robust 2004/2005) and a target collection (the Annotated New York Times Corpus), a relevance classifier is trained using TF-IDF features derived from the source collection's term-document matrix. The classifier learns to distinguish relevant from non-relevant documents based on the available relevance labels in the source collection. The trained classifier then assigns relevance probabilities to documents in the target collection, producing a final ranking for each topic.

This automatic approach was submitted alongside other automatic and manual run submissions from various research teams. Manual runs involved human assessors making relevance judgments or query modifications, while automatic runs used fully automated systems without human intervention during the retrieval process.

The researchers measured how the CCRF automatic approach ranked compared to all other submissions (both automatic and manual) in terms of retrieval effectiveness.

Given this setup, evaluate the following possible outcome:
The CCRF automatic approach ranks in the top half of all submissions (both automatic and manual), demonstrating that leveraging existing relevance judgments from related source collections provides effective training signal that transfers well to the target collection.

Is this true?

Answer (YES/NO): YES